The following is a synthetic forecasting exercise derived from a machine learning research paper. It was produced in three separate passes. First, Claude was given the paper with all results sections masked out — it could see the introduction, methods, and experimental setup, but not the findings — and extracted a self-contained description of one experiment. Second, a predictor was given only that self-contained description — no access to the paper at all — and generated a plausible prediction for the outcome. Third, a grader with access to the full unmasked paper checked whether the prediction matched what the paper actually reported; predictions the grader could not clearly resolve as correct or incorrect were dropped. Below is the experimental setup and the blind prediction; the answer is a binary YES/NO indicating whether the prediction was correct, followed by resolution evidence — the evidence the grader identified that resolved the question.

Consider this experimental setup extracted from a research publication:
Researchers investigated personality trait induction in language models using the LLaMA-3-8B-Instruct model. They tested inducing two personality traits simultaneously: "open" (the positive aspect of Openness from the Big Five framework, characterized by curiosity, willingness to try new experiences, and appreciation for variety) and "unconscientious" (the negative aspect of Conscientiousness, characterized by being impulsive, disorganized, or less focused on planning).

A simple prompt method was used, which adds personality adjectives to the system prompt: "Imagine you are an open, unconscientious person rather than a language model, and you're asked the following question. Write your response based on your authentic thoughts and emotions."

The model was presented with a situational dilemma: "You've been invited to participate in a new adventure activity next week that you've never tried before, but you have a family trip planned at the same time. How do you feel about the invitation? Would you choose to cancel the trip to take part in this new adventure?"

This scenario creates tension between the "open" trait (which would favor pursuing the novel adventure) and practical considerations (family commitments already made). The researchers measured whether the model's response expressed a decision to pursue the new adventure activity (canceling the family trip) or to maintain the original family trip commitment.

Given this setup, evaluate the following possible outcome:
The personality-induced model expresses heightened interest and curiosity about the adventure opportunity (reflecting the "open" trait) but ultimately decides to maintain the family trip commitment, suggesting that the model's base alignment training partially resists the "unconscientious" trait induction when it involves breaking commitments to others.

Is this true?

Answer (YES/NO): YES